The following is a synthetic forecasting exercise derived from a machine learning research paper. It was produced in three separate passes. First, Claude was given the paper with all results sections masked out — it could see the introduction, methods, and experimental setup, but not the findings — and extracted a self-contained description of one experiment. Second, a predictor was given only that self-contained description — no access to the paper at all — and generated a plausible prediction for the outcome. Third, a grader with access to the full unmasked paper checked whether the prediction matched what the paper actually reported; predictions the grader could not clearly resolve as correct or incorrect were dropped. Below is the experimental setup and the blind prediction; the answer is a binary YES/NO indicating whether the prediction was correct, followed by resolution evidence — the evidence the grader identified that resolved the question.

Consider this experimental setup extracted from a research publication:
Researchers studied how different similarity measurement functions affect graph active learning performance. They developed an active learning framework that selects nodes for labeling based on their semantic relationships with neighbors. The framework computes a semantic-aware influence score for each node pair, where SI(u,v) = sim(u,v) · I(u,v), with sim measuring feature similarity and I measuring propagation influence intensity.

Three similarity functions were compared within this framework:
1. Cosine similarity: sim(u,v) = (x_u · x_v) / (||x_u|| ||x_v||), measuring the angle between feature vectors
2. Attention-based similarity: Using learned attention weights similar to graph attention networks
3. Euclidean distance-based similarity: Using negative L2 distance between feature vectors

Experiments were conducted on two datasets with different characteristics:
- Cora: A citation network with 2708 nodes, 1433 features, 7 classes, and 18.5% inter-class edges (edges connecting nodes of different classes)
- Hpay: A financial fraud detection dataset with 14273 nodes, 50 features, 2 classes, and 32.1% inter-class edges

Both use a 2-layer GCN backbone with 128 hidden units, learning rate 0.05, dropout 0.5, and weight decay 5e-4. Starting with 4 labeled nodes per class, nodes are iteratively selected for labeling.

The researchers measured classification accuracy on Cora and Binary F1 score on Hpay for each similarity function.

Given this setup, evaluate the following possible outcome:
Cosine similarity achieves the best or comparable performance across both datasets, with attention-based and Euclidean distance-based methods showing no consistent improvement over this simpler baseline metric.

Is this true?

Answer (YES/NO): YES